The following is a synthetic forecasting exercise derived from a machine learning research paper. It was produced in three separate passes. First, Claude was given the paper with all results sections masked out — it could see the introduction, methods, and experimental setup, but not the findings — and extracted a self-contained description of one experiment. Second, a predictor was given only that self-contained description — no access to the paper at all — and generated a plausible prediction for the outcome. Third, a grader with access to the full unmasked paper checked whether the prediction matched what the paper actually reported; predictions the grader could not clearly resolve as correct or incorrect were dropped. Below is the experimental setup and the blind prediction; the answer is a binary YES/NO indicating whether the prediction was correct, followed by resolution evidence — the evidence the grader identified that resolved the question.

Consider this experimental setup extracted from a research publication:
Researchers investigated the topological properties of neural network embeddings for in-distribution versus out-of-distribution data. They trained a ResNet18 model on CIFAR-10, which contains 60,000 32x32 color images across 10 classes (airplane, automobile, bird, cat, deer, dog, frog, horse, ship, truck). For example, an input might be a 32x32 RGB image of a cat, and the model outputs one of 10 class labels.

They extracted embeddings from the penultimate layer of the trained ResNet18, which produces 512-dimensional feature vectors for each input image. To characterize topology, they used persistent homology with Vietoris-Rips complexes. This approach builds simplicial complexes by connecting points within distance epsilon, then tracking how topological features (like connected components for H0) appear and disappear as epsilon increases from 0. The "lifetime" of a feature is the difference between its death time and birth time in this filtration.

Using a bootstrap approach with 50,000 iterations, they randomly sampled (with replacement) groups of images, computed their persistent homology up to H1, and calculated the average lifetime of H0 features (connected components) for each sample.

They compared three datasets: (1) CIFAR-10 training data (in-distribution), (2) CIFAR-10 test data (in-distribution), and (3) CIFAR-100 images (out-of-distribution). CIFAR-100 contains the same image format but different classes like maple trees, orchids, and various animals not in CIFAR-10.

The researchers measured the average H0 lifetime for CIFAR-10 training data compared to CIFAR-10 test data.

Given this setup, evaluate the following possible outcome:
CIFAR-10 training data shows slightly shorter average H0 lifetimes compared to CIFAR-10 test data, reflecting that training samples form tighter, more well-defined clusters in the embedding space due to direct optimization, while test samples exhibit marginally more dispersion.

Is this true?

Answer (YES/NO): YES